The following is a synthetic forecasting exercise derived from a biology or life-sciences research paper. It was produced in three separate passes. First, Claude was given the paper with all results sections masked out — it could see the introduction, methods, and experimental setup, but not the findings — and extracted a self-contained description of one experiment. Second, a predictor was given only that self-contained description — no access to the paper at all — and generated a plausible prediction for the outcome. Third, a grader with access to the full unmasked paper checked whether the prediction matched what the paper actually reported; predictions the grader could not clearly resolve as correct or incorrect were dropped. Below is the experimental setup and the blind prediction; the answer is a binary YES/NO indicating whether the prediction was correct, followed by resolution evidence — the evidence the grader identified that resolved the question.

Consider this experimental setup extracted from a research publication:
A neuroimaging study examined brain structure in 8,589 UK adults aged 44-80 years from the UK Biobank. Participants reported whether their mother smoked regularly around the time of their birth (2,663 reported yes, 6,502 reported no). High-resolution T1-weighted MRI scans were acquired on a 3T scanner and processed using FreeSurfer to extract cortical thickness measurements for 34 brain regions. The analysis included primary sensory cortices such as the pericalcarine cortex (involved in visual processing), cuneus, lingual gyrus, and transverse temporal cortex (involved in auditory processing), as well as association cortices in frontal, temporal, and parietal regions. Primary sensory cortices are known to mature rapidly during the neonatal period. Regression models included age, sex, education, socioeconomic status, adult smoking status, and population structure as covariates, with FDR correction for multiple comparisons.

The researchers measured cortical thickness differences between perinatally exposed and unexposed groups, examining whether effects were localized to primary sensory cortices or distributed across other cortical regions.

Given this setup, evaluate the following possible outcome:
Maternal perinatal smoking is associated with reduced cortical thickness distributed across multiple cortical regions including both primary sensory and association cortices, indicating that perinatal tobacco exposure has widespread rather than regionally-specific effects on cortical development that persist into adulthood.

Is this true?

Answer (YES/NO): NO